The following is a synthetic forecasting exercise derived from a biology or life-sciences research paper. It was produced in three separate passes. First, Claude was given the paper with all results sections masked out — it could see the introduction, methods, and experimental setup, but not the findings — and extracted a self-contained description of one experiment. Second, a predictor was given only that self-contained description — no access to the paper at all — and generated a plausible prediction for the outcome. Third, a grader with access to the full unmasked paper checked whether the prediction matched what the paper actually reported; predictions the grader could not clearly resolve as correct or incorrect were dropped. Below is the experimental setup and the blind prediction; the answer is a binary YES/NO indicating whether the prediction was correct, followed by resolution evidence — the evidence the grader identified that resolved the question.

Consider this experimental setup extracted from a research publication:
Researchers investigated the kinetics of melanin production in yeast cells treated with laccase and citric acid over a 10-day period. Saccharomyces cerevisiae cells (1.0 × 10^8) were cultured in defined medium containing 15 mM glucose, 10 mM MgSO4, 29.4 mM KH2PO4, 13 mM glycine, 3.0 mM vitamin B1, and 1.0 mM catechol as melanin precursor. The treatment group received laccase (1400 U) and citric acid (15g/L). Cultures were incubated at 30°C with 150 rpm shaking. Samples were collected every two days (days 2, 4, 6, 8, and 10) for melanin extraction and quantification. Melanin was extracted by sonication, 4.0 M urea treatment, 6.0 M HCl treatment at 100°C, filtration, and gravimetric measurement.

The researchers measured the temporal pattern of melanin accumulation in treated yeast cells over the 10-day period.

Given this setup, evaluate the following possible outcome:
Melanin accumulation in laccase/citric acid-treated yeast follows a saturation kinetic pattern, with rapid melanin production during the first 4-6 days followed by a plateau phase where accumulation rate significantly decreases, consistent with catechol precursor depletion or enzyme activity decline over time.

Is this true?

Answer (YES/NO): NO